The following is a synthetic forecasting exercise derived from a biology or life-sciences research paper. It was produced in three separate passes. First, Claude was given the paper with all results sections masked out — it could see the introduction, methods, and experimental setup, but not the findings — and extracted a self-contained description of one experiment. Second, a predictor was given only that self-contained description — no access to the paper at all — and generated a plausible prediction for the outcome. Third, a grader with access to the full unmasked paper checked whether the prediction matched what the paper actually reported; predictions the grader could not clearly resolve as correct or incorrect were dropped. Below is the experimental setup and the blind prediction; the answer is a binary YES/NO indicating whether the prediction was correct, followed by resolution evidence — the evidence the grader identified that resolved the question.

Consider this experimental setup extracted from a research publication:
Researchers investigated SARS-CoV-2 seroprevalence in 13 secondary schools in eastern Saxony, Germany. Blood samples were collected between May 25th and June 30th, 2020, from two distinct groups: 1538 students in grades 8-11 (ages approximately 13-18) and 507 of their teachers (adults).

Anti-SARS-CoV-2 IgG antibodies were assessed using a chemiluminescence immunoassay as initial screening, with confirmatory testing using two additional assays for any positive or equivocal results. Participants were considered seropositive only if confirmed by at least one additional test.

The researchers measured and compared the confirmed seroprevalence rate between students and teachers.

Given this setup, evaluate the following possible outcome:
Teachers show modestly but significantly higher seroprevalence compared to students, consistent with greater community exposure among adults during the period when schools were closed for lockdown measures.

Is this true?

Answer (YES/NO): NO